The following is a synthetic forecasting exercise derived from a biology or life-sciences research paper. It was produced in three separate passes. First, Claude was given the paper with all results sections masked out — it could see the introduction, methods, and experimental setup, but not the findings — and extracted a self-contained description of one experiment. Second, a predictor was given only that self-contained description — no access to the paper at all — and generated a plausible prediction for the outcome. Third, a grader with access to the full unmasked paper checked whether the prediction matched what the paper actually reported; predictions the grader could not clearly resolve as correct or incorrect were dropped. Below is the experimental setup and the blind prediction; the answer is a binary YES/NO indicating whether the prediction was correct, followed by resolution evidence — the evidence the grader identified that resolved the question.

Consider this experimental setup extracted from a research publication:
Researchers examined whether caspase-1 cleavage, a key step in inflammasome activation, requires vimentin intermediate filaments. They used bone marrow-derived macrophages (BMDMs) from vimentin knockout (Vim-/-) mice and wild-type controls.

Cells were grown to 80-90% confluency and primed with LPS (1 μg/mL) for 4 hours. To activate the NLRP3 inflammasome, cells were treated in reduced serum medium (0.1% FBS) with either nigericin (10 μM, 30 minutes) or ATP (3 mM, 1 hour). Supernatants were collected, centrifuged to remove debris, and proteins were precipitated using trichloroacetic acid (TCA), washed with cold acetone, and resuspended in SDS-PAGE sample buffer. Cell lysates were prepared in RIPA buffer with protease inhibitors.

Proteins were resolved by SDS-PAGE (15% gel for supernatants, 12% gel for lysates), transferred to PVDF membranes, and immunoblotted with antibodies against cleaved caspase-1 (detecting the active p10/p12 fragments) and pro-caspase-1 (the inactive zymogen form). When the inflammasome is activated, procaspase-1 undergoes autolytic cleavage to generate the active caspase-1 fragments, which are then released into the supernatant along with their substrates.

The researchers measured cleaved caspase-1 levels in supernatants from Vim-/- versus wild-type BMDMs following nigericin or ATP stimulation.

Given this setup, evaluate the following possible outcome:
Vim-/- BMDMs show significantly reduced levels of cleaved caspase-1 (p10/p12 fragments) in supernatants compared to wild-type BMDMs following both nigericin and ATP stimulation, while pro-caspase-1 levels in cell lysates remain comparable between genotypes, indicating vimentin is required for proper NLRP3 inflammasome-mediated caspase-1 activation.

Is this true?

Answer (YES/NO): NO